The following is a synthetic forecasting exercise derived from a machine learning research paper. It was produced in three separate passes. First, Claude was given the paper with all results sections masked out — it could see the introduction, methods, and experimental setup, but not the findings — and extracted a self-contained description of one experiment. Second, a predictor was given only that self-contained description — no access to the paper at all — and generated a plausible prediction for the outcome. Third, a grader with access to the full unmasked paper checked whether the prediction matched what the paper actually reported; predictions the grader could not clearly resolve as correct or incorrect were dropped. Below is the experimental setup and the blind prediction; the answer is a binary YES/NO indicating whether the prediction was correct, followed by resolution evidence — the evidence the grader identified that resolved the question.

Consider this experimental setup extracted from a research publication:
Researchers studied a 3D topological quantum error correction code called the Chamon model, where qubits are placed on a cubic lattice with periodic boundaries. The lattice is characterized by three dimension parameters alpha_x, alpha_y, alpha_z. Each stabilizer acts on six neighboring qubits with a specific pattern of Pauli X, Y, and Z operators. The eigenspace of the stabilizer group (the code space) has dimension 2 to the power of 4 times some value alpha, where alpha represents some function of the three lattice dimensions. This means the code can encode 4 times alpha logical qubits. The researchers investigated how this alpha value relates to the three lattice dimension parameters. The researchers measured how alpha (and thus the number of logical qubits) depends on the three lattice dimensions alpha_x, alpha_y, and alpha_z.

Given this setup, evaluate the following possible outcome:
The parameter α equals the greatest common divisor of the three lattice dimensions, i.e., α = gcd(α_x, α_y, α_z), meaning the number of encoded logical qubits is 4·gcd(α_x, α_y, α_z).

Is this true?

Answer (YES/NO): YES